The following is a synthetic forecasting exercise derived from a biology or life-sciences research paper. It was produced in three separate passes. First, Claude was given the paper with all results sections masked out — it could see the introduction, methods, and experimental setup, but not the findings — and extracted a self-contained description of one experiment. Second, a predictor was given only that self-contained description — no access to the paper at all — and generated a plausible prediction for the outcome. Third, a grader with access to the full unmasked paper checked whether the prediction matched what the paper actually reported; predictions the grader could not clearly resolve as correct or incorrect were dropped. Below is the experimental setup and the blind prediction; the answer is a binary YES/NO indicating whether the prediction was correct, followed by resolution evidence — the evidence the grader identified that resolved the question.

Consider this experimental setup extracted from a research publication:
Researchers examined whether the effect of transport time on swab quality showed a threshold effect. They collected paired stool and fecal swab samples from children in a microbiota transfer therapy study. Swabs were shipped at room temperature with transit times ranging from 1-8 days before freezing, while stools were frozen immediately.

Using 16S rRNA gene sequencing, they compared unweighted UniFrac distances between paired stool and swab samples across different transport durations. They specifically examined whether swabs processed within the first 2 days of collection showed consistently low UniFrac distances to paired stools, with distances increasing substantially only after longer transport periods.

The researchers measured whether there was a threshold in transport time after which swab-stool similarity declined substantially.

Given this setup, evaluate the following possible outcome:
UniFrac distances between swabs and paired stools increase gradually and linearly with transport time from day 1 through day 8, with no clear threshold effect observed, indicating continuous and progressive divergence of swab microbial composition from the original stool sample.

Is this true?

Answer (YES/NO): NO